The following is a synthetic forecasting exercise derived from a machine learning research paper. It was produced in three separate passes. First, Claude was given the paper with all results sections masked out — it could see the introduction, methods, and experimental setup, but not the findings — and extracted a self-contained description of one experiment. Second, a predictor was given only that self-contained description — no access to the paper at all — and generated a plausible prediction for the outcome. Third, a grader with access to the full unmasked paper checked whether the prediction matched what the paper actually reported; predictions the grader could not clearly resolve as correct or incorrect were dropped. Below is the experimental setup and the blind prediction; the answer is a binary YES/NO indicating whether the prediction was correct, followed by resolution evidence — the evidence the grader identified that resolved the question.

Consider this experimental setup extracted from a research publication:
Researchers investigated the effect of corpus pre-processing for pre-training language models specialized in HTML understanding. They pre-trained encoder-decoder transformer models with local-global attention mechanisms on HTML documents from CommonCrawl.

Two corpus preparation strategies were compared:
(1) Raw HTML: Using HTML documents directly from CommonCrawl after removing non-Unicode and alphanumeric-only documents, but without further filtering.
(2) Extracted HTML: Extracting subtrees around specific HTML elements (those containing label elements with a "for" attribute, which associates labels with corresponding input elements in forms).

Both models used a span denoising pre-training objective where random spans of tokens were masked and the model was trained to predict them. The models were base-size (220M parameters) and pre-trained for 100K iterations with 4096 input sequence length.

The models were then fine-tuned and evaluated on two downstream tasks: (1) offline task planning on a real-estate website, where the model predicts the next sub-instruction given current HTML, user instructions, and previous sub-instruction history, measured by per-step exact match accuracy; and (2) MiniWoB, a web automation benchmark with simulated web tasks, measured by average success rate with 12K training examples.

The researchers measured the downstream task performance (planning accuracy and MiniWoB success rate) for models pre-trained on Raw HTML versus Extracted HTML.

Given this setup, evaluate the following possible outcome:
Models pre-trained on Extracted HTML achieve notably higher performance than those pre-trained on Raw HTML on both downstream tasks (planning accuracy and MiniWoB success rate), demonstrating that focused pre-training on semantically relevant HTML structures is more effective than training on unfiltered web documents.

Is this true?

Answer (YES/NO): YES